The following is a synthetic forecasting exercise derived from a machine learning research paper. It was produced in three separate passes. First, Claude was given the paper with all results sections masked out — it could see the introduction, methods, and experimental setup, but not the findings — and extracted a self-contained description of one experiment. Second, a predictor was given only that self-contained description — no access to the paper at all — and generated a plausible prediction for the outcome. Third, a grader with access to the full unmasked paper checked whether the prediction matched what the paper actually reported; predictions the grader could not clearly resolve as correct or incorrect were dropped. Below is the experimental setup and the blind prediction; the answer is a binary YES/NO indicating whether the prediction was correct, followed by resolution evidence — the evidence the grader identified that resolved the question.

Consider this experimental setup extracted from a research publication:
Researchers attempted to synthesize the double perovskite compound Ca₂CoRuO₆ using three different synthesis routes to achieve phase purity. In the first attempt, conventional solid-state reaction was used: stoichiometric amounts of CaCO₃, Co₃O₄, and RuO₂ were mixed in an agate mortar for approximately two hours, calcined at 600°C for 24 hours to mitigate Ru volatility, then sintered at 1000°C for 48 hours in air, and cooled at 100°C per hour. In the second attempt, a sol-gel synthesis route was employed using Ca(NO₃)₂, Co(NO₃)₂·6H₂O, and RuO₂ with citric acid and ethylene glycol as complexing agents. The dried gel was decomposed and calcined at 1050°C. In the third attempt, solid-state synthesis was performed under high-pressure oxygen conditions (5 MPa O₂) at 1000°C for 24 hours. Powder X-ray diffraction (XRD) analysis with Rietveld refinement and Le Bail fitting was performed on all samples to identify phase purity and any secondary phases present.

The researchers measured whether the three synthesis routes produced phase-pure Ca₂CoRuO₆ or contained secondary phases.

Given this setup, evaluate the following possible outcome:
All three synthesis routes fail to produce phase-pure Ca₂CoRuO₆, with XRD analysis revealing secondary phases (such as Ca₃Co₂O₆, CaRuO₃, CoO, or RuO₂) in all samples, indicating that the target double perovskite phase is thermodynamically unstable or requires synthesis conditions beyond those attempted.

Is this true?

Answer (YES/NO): YES